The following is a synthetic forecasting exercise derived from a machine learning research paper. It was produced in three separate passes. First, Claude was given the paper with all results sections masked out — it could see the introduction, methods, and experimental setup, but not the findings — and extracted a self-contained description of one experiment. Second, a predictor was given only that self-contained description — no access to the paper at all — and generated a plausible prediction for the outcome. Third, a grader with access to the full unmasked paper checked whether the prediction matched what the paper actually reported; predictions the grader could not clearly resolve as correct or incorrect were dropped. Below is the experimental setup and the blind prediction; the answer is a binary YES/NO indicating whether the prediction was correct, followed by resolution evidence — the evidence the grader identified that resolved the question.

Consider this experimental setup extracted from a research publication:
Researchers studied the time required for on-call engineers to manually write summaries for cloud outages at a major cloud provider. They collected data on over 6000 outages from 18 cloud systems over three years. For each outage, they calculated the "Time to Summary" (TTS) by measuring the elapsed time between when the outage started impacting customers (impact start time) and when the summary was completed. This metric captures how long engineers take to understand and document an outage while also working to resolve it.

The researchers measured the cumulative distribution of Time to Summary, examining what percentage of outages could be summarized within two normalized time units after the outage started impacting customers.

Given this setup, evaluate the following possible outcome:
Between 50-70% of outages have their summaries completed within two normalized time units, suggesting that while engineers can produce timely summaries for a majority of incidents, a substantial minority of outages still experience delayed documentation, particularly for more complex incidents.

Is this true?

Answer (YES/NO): NO